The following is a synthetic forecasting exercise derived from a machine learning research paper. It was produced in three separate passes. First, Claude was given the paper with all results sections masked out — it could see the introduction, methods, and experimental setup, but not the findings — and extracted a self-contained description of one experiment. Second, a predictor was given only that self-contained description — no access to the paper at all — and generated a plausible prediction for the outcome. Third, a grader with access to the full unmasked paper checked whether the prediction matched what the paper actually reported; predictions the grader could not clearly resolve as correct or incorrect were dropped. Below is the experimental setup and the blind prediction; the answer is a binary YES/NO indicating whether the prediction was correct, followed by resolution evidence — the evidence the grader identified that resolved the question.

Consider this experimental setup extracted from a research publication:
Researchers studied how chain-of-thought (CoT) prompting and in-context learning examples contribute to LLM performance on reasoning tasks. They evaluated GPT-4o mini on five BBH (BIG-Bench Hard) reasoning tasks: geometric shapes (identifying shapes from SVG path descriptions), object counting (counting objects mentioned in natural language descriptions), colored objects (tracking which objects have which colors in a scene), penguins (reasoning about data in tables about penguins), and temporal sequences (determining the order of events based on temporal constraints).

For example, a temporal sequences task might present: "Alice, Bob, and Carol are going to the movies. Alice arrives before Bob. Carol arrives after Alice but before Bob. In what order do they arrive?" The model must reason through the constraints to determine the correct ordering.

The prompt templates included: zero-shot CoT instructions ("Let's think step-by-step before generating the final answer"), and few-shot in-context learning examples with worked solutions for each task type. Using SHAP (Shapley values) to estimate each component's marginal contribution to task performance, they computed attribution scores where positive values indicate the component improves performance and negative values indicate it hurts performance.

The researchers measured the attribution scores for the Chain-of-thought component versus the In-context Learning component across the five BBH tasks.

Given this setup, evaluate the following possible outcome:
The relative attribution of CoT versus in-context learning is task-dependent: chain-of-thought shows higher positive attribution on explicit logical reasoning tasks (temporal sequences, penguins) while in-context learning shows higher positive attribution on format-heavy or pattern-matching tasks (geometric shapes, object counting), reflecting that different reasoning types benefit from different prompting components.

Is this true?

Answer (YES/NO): NO